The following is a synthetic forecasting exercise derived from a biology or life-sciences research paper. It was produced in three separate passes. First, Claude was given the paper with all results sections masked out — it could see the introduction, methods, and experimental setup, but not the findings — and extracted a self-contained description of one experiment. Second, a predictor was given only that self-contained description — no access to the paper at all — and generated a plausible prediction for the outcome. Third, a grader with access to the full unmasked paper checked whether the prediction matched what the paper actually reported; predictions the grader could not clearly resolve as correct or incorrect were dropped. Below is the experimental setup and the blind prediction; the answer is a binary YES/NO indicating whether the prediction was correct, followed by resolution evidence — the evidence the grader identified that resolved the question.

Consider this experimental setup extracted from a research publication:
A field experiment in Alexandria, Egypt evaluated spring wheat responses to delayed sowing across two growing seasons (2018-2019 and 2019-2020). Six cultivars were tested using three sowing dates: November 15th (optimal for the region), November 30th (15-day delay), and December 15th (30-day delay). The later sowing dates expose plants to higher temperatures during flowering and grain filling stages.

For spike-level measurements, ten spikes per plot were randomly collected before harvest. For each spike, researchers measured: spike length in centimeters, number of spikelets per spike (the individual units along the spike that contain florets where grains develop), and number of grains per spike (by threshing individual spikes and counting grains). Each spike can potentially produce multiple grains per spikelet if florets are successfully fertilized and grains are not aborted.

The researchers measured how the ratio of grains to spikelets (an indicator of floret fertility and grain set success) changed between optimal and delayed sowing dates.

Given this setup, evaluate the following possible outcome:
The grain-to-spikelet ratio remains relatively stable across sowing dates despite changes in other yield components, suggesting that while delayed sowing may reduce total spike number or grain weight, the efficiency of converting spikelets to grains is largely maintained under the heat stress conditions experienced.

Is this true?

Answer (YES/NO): NO